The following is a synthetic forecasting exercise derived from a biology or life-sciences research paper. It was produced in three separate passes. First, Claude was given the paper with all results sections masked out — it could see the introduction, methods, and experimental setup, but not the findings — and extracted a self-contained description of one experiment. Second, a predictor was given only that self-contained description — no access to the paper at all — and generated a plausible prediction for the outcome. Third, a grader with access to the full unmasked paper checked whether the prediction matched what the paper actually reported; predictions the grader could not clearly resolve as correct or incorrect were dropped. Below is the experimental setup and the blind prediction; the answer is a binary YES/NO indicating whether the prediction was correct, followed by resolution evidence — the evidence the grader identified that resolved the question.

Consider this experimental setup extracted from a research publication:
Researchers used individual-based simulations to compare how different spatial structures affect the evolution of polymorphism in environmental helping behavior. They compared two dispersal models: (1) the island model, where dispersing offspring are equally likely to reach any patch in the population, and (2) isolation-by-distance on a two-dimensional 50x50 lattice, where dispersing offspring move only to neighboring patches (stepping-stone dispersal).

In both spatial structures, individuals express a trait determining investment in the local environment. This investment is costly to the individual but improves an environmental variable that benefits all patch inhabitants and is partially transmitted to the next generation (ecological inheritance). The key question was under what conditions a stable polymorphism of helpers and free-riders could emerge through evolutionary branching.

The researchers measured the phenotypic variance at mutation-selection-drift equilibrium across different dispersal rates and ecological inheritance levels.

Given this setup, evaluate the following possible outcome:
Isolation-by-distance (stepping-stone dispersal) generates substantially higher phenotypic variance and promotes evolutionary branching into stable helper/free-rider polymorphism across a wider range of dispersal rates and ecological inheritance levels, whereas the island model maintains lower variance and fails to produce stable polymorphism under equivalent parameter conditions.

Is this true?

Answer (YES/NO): NO